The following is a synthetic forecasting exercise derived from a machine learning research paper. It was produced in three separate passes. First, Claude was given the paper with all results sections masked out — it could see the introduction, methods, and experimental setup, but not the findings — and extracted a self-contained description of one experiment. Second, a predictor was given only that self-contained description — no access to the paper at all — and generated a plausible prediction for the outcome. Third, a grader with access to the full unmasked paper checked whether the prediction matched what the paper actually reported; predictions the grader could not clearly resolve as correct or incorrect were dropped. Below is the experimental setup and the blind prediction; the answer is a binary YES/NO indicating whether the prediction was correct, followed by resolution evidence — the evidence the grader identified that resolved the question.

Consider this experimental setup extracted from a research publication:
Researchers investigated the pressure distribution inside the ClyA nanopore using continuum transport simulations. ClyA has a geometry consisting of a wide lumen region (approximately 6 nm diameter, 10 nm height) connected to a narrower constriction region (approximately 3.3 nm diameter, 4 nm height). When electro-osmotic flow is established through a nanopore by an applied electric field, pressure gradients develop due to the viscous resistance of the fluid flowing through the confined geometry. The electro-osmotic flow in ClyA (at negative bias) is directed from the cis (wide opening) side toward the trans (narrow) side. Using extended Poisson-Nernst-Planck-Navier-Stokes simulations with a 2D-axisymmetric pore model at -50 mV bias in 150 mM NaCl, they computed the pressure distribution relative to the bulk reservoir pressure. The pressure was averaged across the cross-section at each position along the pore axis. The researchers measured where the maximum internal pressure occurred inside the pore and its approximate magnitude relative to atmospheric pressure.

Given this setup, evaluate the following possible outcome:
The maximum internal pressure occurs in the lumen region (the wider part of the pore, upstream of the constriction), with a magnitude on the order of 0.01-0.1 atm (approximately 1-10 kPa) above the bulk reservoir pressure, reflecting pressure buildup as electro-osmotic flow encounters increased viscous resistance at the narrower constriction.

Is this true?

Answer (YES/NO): NO